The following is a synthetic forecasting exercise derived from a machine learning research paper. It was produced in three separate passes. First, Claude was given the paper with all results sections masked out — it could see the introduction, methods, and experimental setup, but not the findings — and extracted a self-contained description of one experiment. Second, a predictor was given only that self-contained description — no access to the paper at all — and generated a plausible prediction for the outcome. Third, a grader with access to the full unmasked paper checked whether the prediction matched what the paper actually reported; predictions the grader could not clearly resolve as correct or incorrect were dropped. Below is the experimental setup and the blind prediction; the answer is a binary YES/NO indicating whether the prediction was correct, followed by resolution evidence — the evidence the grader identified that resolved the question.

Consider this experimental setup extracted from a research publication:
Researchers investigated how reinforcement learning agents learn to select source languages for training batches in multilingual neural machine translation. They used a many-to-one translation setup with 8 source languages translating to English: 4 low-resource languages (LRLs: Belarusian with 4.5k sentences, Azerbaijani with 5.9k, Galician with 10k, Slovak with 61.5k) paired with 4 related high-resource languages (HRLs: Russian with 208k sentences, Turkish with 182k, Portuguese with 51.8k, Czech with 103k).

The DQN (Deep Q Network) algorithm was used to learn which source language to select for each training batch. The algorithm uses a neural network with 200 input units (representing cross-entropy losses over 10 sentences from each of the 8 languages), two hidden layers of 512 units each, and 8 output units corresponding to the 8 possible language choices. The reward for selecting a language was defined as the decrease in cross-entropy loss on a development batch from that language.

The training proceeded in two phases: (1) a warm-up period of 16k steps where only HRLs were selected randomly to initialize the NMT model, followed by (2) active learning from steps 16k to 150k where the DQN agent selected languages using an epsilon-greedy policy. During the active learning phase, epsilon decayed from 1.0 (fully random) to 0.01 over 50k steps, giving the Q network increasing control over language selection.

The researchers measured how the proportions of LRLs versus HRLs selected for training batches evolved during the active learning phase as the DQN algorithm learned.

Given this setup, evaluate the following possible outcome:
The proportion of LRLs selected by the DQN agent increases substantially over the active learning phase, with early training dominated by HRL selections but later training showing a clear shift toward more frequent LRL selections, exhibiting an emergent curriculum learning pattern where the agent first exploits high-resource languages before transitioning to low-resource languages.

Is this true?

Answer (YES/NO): NO